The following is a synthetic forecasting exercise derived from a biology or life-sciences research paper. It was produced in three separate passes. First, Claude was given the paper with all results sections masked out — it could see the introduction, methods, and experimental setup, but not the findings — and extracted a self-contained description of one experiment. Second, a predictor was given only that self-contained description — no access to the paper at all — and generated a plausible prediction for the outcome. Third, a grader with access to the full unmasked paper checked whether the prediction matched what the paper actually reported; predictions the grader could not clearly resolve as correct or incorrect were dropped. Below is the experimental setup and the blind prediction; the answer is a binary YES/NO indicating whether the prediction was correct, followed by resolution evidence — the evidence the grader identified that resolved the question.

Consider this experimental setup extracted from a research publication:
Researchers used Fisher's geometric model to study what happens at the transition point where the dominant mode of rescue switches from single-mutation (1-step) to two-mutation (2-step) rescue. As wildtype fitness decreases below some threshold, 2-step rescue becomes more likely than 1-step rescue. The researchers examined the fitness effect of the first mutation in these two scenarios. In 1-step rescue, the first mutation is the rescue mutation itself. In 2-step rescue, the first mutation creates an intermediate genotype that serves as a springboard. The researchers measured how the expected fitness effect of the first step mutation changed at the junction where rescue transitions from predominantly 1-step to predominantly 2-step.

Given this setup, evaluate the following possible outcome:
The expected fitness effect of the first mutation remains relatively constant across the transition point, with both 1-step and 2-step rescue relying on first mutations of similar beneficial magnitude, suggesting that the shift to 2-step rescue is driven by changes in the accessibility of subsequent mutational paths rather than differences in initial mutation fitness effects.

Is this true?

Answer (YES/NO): NO